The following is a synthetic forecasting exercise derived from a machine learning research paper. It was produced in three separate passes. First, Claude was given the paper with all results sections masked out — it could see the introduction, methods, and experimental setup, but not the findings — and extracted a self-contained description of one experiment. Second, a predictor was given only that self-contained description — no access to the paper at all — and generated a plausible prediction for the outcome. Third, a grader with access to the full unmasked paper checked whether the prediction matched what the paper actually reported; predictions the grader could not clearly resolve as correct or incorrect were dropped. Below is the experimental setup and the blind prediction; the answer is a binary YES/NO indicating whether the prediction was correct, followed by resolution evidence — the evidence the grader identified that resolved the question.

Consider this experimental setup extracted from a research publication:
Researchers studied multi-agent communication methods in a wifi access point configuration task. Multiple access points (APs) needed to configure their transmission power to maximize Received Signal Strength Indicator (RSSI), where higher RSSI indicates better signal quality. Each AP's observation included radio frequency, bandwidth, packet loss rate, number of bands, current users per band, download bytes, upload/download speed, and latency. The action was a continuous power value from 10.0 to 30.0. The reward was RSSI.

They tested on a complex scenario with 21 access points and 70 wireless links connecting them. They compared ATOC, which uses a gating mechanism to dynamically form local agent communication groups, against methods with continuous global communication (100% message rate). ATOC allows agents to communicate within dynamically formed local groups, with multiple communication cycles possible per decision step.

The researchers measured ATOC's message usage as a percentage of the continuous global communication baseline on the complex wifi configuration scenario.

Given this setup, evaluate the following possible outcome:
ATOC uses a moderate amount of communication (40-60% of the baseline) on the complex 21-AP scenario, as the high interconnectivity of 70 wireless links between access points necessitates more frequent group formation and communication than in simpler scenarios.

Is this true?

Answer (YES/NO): NO